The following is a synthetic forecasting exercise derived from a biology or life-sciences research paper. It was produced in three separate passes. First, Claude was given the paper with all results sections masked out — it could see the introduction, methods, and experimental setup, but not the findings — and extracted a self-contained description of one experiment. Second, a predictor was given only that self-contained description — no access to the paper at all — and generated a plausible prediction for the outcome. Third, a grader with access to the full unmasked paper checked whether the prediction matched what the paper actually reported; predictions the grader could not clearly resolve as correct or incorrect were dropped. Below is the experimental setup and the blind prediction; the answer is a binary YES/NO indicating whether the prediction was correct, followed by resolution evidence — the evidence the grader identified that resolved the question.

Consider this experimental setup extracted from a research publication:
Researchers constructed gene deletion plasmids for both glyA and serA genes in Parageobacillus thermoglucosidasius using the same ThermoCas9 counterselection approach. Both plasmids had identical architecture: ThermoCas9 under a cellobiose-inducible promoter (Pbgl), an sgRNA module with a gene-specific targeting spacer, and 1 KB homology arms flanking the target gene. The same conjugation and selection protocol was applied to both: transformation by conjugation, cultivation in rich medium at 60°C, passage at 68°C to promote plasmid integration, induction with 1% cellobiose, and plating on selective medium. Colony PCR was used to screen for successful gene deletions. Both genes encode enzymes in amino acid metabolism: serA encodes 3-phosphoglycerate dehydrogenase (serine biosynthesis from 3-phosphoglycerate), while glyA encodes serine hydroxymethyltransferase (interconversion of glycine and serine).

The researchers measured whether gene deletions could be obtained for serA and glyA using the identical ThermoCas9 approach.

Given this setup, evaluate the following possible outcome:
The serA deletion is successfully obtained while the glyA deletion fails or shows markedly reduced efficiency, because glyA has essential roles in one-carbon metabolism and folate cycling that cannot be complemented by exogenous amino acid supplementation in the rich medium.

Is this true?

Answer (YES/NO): YES